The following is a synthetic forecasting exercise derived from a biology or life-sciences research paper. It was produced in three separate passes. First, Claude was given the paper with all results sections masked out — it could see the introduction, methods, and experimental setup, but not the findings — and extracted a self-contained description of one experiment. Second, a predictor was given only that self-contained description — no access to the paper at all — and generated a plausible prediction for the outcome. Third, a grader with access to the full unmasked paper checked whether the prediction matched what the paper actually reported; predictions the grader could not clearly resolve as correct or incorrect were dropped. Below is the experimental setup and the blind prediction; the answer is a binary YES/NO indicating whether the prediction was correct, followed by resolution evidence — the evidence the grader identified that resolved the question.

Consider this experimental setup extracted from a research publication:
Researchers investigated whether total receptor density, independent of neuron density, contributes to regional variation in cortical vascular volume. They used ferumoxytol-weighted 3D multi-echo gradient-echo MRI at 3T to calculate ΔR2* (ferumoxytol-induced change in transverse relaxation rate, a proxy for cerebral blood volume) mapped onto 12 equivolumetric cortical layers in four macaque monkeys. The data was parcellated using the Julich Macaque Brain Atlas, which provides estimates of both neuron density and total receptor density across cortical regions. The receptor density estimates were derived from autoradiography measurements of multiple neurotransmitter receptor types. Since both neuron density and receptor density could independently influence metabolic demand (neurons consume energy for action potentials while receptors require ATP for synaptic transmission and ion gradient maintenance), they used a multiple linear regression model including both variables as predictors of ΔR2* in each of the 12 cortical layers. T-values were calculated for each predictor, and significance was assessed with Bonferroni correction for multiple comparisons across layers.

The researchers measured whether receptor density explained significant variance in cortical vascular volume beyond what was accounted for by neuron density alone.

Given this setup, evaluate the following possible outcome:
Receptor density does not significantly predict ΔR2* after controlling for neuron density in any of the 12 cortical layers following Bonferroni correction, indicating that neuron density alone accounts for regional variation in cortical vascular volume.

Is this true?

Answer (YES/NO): NO